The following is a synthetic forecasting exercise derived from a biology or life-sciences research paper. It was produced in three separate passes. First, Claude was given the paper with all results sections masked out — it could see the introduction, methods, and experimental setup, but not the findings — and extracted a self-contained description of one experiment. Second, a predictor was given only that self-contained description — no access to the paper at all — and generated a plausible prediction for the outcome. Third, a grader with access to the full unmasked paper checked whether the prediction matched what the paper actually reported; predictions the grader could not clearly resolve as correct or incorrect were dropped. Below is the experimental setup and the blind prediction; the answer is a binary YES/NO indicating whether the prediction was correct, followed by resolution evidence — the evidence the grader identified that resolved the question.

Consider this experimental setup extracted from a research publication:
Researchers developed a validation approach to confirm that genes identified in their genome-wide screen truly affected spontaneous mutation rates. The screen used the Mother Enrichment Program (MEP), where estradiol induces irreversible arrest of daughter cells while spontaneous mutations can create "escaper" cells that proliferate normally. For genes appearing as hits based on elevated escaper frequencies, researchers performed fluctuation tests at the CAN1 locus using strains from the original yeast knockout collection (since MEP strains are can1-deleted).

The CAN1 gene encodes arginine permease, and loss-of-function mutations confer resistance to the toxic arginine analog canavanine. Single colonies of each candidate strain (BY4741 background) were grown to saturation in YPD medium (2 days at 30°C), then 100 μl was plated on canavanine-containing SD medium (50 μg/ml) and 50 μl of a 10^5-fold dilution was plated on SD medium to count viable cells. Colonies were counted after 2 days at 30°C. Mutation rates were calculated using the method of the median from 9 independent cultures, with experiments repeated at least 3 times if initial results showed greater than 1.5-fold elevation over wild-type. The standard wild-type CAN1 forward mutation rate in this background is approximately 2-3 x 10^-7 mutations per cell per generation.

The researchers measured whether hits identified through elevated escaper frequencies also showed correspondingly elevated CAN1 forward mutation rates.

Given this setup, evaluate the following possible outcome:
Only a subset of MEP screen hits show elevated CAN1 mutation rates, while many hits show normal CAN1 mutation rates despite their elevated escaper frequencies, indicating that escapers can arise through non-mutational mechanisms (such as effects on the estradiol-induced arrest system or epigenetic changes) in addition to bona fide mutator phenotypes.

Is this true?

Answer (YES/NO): NO